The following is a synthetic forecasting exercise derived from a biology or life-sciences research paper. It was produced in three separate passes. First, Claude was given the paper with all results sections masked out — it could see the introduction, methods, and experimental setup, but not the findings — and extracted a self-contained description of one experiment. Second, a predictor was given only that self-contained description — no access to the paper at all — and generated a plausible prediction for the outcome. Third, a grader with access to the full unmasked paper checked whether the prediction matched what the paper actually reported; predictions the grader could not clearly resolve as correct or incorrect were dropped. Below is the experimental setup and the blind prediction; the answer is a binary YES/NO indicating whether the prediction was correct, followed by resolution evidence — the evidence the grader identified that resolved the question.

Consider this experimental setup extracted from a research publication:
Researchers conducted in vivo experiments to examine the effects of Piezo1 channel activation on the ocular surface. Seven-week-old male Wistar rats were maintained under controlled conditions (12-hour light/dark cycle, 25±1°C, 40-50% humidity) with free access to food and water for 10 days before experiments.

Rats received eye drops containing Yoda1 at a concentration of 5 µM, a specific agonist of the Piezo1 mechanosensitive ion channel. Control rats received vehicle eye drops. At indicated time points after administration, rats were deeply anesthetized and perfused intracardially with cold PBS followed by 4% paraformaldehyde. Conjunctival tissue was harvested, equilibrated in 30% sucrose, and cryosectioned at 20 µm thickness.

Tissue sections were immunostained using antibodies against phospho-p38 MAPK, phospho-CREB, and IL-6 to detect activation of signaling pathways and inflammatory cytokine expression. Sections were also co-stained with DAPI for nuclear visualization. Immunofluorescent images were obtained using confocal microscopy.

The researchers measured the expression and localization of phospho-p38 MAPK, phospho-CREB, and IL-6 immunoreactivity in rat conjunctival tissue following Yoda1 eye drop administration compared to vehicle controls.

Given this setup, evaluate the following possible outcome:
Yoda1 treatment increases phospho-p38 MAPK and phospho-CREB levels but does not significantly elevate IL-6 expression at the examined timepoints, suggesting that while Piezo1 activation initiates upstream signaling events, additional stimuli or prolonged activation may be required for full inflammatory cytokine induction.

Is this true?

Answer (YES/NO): NO